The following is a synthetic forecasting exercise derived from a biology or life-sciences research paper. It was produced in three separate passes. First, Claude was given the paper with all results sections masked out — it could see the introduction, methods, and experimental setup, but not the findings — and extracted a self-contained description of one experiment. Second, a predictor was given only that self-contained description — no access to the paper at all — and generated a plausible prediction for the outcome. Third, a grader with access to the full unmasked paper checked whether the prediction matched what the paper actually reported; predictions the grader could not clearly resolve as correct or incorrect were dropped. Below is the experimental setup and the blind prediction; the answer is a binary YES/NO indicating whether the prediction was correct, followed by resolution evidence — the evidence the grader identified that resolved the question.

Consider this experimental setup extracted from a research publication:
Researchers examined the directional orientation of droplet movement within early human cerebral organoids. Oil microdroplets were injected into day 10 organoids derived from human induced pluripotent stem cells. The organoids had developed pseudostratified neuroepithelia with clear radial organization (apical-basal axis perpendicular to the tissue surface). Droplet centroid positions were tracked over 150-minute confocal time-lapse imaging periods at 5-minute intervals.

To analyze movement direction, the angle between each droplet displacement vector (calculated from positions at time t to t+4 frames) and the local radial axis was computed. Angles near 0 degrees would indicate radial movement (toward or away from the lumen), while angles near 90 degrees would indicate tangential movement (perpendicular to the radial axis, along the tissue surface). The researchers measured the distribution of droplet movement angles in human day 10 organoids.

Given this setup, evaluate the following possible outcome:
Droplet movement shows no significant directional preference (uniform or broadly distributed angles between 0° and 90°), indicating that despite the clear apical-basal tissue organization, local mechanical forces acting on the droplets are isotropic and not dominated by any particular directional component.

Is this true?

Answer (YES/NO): NO